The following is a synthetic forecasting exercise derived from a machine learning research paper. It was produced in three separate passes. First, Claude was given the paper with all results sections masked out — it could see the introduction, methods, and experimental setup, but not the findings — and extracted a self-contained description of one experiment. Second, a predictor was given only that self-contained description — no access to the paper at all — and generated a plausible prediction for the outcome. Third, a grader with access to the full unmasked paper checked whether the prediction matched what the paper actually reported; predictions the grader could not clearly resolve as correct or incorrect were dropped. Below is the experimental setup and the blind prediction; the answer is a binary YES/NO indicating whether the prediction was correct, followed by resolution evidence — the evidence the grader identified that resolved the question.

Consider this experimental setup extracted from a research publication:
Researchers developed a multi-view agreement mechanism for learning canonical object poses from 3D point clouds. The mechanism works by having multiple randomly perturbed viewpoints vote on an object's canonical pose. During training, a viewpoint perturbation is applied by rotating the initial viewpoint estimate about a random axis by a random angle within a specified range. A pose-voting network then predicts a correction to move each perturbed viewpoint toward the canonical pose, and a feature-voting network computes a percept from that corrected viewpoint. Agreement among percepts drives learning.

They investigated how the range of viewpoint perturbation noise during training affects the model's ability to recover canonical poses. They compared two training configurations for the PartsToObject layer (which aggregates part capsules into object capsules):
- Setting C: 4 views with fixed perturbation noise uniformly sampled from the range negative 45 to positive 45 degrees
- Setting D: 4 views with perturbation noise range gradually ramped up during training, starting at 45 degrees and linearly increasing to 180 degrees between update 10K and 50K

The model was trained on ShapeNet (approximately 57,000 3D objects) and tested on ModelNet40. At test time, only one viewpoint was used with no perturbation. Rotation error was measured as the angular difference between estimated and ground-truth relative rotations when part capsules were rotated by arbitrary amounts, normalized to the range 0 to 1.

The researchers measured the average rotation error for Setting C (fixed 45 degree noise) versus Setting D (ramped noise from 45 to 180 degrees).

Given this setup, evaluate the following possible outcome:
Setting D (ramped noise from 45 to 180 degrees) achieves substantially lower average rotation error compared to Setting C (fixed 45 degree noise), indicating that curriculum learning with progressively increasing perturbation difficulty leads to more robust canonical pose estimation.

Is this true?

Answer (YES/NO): NO